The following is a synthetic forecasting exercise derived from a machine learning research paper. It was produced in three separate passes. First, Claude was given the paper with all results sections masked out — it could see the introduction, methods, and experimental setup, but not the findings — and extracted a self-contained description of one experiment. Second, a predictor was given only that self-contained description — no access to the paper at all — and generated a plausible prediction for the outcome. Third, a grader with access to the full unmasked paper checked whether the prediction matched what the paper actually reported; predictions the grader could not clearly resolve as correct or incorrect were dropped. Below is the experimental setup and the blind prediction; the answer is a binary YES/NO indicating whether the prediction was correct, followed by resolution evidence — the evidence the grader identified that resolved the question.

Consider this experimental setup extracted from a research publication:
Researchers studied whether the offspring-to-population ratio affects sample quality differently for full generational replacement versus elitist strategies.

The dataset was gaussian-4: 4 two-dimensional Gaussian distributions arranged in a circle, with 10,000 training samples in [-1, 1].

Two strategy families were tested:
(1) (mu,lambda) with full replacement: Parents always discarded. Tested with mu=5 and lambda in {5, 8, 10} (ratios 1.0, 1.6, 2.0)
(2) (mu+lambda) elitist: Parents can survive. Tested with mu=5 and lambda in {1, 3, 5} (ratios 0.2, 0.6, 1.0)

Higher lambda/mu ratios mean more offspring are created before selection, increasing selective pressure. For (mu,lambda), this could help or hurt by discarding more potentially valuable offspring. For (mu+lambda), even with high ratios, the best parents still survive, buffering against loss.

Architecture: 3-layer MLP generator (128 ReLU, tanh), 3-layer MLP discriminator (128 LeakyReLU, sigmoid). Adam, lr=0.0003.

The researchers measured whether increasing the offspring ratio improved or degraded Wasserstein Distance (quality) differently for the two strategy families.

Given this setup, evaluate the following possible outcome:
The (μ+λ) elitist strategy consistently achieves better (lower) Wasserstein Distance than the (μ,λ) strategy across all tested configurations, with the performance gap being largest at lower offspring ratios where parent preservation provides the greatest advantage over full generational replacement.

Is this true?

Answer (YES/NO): NO